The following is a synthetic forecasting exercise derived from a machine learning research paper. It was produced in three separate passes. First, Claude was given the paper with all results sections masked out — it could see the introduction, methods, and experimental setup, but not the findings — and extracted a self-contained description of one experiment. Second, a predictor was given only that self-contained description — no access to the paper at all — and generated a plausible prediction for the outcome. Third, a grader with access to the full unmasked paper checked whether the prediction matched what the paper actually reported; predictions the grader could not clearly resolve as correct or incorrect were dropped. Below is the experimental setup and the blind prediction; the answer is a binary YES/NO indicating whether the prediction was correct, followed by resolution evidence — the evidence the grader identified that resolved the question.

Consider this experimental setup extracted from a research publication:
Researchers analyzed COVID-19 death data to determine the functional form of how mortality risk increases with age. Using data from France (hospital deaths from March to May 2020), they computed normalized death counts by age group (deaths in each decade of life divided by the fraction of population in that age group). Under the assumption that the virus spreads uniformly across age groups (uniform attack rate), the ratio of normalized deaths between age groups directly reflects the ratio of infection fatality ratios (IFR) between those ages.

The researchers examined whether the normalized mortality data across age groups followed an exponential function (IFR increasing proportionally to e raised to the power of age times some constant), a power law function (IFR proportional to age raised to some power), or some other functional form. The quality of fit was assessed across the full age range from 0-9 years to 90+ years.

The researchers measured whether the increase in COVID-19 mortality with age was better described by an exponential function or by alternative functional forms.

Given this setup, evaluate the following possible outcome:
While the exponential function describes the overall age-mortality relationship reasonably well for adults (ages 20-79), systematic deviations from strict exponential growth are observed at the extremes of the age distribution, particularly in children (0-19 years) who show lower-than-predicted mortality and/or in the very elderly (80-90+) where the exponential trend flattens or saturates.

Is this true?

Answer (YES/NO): NO